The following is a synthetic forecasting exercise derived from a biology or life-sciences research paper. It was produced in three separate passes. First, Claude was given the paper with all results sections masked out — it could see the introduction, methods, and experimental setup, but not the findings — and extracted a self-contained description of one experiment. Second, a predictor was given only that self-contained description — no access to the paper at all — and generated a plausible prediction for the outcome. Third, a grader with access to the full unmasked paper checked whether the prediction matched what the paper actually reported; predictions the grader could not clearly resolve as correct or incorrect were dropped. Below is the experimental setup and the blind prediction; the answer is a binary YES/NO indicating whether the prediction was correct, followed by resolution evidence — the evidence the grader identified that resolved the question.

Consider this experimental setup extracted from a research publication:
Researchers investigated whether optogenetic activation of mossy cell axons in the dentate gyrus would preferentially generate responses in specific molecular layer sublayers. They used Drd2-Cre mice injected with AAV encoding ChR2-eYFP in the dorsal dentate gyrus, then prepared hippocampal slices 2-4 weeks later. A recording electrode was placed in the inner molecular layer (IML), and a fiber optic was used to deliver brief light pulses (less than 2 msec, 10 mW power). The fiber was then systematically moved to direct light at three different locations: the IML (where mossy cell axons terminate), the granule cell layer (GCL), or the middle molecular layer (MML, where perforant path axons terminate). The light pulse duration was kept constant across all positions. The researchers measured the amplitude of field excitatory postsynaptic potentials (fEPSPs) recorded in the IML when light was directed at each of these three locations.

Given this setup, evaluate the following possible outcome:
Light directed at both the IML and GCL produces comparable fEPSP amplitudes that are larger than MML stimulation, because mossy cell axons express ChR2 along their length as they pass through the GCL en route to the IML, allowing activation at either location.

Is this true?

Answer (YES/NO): NO